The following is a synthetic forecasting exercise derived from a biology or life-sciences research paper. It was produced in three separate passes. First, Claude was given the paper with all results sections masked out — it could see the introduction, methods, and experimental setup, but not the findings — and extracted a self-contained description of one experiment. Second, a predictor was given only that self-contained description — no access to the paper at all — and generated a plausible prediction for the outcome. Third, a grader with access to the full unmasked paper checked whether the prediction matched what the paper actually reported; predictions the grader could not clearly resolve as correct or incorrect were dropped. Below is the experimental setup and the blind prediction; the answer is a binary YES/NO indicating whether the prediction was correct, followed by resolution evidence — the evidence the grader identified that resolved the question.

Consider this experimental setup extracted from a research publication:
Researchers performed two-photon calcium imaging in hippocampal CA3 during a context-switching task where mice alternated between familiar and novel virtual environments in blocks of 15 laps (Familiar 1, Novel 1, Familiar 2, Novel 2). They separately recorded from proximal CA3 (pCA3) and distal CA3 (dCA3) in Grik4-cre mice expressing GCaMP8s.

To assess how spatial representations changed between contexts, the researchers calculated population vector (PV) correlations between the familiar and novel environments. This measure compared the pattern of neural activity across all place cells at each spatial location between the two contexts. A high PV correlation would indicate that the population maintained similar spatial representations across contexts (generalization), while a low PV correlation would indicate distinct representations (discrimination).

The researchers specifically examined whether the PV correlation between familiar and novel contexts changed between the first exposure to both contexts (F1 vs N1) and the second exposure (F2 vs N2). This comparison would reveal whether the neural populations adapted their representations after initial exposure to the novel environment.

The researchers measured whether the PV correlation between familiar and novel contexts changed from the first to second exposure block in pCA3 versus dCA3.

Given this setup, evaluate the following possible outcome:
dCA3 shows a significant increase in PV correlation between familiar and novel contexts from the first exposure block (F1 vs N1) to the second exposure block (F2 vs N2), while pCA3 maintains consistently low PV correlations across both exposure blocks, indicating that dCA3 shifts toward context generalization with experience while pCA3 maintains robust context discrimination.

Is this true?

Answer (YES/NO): NO